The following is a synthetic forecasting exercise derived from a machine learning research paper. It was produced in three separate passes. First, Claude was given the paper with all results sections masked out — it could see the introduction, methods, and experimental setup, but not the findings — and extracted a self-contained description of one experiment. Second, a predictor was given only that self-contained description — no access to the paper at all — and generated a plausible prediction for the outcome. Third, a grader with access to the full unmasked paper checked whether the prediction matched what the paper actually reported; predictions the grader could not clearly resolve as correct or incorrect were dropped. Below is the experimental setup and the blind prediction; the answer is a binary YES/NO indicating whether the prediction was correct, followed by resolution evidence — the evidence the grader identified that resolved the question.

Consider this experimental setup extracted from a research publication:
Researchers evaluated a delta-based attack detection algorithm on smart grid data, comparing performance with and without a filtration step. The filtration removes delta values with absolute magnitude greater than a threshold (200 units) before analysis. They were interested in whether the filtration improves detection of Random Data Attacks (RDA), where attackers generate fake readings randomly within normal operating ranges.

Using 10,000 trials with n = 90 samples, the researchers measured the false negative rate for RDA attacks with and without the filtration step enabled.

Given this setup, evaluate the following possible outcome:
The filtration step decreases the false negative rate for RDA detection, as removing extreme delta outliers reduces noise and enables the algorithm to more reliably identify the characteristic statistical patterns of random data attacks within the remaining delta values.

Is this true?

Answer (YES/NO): YES